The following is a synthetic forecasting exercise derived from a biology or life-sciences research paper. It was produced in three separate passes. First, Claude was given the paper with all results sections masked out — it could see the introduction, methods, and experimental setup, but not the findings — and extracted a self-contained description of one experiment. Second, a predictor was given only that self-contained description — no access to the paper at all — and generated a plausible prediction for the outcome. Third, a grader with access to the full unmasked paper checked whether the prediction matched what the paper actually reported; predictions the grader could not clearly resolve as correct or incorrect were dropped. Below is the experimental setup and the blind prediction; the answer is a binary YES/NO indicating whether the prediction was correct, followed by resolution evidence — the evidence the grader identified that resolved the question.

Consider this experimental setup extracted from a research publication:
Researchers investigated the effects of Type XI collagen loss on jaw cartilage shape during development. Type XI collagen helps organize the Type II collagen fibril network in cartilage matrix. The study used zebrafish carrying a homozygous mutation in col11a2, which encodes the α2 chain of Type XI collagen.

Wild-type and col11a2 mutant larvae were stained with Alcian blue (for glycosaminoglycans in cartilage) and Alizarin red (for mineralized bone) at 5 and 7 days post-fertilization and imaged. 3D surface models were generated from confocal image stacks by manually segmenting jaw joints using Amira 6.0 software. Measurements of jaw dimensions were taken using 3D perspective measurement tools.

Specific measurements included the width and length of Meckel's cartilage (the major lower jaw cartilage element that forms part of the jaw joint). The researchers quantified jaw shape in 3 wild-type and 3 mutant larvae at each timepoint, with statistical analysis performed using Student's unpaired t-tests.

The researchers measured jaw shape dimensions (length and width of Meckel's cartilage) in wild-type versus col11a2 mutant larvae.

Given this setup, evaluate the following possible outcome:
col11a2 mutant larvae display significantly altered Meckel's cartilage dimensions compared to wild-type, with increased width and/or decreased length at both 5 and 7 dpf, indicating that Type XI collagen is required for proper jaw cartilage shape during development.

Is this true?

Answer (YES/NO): YES